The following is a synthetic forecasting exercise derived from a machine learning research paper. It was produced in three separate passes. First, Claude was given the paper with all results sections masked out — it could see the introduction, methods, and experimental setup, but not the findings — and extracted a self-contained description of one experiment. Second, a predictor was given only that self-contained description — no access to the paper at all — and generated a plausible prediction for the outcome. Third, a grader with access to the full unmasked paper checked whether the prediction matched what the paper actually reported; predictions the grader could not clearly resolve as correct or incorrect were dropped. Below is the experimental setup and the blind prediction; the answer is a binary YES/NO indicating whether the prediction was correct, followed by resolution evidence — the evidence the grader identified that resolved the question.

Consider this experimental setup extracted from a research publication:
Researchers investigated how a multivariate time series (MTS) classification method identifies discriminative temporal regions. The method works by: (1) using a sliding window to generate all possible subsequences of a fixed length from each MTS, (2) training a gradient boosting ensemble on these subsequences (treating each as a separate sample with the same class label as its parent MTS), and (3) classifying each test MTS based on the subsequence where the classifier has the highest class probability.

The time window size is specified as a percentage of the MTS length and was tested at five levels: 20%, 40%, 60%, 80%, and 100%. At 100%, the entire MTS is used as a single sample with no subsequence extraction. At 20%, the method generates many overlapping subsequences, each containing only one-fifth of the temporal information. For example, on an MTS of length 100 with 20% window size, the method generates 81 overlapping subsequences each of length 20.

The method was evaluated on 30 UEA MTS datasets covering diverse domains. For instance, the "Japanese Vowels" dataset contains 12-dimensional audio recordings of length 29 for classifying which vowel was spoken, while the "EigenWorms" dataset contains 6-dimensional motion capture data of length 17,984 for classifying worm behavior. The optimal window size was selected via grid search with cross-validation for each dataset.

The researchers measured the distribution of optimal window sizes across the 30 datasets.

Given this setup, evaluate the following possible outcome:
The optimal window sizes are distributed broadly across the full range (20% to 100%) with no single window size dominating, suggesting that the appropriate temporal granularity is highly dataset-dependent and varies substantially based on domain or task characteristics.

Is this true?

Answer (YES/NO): YES